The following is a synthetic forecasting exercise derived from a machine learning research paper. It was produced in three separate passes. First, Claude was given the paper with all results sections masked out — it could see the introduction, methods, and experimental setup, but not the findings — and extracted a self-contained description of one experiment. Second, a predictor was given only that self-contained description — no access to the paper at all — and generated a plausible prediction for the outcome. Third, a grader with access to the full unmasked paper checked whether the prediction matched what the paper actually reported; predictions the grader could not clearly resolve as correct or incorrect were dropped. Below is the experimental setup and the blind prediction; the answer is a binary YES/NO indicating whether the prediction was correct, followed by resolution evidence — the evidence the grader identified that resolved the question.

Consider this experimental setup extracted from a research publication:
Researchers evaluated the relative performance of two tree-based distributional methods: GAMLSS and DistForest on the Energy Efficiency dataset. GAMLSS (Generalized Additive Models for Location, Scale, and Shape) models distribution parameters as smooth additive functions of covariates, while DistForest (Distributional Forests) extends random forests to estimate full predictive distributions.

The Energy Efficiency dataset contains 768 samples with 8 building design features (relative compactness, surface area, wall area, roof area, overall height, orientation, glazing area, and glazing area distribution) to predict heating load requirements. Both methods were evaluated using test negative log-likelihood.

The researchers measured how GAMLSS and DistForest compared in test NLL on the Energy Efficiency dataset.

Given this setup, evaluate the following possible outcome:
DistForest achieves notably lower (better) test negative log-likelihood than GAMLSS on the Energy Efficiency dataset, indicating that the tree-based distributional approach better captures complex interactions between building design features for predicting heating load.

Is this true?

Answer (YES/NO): NO